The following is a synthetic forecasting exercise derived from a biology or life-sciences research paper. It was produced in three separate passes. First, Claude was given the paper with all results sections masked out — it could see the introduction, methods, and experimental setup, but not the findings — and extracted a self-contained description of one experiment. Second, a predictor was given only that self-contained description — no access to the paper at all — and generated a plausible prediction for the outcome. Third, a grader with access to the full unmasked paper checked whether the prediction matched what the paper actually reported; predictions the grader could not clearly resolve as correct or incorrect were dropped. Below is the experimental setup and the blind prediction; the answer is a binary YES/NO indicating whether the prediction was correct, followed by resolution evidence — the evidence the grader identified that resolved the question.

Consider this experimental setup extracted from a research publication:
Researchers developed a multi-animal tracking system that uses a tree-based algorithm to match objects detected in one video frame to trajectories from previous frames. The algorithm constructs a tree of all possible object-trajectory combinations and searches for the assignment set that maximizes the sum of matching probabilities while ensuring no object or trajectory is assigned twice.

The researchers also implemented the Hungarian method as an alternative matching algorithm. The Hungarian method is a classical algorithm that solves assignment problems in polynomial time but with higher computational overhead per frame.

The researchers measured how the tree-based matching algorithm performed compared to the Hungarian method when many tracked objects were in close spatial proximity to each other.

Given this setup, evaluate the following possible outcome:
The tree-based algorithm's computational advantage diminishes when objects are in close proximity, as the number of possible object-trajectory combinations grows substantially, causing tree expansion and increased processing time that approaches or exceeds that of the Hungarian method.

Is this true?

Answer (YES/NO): YES